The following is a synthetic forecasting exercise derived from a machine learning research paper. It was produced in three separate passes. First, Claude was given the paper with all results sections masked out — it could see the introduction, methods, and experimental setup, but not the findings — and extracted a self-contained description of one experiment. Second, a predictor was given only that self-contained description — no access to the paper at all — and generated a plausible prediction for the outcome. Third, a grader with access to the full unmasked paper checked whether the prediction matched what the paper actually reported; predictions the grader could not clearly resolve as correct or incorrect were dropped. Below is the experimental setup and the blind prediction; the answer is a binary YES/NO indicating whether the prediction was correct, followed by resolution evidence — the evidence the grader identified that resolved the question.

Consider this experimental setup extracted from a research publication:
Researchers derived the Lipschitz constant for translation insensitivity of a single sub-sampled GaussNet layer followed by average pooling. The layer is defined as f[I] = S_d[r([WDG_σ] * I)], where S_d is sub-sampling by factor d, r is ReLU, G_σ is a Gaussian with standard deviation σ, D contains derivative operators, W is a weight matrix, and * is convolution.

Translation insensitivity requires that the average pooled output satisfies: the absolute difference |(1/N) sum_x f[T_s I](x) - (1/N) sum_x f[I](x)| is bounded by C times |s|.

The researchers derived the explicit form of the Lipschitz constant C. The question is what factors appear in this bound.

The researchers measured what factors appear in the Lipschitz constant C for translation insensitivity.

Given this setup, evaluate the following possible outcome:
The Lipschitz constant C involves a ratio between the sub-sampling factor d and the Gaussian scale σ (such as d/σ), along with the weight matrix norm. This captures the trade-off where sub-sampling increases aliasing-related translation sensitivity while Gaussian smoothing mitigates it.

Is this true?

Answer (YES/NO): NO